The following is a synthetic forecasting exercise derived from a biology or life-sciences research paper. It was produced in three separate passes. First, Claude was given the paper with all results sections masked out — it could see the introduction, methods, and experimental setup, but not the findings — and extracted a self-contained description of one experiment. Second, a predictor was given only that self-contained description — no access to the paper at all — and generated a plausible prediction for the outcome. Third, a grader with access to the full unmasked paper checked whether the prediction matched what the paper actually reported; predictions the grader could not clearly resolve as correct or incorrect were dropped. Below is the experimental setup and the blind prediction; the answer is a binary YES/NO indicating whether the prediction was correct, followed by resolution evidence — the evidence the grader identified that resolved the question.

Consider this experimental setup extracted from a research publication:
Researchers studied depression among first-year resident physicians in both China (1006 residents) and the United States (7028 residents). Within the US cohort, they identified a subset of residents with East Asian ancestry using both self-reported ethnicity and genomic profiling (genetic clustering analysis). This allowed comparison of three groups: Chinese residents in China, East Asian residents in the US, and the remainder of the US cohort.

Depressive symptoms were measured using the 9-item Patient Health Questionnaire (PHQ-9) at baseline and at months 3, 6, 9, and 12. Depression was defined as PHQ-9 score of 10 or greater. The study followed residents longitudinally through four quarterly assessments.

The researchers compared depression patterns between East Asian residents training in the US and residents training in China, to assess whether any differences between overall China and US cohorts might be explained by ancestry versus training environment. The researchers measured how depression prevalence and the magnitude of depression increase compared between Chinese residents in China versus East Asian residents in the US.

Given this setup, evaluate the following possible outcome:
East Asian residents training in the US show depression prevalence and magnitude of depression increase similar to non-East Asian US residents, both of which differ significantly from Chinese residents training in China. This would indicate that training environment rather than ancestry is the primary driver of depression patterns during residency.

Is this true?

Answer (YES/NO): YES